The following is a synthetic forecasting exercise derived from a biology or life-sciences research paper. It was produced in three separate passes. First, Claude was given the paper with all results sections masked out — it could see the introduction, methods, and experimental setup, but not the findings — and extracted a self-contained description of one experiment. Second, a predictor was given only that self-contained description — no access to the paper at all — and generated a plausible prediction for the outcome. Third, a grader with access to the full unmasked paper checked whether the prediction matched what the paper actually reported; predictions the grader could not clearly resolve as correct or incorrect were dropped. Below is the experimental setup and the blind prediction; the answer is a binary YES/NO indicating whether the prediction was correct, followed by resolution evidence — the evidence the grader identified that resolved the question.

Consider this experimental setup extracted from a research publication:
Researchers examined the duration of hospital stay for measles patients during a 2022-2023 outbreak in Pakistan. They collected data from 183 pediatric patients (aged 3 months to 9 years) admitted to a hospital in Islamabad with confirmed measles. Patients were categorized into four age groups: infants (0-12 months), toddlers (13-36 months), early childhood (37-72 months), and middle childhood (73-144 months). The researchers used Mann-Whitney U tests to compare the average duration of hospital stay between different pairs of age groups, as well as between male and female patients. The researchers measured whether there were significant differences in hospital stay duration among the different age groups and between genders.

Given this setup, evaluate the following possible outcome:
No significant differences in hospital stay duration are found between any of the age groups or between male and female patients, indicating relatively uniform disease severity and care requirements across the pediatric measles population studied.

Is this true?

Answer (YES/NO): NO